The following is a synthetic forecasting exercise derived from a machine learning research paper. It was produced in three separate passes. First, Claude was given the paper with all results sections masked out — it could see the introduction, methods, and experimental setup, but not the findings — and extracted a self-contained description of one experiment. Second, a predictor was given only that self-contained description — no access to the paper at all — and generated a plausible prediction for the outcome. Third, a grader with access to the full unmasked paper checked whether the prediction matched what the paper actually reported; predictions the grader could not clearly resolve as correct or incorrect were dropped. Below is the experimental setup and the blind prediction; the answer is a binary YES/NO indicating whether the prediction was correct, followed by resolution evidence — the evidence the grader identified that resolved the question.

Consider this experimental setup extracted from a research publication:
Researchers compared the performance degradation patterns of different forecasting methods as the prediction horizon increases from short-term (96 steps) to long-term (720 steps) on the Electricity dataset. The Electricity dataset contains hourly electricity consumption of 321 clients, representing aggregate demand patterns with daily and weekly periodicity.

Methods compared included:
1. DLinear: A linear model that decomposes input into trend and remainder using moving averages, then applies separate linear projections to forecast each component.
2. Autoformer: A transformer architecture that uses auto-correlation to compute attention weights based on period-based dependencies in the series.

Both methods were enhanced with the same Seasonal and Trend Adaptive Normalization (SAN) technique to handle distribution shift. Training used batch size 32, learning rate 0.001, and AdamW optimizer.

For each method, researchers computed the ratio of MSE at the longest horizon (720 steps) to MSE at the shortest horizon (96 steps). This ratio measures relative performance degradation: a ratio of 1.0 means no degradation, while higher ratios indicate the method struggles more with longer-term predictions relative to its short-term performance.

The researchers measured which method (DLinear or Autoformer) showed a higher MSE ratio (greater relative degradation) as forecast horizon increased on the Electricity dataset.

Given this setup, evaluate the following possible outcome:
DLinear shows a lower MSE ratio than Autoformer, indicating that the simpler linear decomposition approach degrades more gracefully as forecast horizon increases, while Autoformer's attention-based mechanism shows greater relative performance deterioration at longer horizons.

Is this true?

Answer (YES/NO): NO